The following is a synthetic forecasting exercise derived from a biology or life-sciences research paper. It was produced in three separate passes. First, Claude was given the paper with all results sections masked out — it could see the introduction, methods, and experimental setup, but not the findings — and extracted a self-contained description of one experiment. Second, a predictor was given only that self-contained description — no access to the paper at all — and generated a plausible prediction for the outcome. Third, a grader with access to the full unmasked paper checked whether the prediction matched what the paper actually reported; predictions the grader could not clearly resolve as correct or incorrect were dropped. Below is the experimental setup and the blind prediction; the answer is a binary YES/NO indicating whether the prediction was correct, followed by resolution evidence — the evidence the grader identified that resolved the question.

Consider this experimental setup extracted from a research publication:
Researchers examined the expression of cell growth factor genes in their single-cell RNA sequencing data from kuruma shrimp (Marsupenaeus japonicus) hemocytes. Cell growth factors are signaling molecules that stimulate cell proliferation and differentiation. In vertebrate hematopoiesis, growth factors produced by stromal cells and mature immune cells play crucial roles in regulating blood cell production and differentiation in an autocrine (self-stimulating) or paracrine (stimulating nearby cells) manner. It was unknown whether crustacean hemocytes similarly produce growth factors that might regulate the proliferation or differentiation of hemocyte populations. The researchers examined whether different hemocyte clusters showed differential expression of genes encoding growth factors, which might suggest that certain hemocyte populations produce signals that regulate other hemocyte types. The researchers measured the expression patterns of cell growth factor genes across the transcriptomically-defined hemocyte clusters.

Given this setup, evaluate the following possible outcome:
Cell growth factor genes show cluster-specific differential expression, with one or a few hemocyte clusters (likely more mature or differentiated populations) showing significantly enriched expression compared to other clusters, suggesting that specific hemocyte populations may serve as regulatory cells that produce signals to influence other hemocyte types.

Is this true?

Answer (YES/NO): NO